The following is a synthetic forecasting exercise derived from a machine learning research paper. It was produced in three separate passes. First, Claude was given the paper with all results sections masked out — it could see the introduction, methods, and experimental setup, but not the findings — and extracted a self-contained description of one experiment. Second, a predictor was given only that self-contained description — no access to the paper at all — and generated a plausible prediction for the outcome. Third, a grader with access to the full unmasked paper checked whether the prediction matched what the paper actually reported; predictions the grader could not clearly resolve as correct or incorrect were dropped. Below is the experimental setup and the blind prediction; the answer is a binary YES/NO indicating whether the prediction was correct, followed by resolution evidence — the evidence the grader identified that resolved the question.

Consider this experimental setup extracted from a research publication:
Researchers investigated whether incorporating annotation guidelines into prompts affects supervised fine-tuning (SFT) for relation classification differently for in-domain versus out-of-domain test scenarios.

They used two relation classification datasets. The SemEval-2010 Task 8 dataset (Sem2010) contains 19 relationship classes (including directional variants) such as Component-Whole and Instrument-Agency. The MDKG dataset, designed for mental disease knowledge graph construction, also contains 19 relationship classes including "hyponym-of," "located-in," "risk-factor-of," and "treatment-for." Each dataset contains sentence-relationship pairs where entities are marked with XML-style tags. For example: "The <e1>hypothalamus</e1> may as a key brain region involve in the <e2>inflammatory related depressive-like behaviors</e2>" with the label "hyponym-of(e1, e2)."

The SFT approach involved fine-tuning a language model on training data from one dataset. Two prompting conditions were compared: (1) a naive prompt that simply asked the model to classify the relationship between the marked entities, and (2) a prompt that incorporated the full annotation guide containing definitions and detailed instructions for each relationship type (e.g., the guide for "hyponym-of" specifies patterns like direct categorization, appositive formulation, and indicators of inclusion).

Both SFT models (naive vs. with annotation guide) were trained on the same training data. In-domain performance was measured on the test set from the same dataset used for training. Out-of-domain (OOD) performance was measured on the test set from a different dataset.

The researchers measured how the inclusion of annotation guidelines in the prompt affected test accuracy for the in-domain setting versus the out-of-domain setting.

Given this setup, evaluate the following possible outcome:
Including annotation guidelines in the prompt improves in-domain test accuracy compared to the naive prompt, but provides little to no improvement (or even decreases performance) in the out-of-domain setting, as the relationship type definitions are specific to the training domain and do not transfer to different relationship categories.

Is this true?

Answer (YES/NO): NO